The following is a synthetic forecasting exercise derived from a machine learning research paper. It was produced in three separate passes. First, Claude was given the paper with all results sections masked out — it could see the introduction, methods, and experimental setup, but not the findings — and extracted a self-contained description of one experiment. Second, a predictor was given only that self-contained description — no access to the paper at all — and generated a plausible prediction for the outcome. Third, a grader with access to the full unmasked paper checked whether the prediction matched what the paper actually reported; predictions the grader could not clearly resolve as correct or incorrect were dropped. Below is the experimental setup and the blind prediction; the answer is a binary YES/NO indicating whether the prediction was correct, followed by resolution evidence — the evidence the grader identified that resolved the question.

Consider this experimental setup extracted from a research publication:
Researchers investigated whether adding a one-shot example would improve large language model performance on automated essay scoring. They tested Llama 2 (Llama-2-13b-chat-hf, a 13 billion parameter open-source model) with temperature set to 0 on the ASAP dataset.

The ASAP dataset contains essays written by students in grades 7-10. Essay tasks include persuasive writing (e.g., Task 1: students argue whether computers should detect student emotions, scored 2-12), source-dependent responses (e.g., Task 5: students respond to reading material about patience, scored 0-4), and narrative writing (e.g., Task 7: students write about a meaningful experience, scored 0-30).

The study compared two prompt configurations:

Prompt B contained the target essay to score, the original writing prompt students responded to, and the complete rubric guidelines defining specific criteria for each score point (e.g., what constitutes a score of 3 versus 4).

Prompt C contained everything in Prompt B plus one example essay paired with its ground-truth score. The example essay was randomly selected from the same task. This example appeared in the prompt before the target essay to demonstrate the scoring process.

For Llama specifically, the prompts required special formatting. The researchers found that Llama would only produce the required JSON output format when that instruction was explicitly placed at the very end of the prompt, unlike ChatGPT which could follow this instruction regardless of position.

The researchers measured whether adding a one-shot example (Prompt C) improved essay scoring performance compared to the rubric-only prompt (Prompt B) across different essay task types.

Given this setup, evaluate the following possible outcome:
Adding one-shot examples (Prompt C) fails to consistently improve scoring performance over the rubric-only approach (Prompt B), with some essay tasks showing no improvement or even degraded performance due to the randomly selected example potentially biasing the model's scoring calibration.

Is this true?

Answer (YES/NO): YES